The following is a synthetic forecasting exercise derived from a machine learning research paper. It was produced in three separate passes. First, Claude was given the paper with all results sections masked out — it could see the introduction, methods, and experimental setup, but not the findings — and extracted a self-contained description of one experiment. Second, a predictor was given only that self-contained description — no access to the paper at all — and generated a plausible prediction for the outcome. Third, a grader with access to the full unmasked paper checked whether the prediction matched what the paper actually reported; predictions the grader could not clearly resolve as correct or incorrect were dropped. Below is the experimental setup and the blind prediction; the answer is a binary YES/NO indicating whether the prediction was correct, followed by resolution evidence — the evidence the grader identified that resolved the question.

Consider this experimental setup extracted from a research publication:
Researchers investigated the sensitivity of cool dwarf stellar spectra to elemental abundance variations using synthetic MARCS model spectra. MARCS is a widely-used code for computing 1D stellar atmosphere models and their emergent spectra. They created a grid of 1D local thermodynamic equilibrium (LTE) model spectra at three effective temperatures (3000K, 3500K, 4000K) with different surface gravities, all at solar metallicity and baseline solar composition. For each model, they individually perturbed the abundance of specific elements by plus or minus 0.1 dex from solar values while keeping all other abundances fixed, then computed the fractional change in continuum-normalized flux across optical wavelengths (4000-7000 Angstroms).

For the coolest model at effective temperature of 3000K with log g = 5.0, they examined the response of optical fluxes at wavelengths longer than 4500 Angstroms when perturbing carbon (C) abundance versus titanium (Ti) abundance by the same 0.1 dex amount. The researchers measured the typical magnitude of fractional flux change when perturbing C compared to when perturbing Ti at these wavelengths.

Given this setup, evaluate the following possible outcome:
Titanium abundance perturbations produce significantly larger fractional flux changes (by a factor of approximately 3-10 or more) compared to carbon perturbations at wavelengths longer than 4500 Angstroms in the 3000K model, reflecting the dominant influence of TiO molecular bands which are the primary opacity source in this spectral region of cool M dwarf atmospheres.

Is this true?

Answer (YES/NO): NO